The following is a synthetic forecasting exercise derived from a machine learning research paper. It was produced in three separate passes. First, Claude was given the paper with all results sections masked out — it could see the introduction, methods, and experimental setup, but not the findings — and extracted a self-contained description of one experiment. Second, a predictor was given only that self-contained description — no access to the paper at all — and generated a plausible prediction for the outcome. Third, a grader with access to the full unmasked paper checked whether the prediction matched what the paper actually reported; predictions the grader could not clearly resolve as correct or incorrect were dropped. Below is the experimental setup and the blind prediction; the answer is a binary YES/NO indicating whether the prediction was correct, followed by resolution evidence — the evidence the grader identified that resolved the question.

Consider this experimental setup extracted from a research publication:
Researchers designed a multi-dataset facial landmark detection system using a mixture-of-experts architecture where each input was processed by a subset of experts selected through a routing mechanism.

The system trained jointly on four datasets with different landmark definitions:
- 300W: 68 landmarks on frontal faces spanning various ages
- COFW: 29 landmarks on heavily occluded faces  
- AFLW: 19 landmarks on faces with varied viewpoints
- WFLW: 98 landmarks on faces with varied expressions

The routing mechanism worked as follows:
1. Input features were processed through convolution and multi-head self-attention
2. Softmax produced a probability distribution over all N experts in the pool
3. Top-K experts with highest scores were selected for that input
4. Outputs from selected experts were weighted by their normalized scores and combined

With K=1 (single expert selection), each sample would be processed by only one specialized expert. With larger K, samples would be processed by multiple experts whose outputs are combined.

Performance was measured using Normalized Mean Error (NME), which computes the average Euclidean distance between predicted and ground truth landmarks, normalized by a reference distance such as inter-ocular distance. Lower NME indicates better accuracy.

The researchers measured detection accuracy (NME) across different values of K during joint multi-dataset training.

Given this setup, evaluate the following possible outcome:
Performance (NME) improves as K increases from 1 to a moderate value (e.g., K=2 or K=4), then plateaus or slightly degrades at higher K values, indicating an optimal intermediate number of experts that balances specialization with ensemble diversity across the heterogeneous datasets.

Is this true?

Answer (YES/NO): NO